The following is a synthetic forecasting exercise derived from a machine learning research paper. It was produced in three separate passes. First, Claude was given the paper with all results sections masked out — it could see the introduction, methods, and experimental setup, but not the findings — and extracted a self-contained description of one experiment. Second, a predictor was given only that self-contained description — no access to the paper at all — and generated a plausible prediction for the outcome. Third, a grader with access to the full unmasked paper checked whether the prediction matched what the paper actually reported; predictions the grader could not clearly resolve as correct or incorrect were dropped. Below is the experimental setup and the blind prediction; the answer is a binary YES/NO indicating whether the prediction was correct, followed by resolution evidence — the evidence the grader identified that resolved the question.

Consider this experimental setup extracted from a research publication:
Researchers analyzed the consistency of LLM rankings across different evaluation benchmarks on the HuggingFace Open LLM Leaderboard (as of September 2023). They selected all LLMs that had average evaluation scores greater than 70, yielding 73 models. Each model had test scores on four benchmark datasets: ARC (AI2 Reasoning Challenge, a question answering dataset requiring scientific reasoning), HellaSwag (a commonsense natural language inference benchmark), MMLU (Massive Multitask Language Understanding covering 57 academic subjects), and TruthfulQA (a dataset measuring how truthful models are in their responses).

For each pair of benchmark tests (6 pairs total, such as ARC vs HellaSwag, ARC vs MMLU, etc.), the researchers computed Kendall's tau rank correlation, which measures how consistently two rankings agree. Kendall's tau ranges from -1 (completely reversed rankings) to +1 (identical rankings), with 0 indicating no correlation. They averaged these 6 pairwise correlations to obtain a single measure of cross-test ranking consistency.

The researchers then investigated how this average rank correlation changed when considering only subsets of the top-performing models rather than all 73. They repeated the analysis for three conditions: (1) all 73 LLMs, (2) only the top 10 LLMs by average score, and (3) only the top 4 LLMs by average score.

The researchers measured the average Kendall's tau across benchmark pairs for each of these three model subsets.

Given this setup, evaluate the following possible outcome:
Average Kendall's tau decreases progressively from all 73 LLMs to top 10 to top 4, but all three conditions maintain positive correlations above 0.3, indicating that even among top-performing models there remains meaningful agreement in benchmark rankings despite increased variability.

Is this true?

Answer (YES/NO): YES